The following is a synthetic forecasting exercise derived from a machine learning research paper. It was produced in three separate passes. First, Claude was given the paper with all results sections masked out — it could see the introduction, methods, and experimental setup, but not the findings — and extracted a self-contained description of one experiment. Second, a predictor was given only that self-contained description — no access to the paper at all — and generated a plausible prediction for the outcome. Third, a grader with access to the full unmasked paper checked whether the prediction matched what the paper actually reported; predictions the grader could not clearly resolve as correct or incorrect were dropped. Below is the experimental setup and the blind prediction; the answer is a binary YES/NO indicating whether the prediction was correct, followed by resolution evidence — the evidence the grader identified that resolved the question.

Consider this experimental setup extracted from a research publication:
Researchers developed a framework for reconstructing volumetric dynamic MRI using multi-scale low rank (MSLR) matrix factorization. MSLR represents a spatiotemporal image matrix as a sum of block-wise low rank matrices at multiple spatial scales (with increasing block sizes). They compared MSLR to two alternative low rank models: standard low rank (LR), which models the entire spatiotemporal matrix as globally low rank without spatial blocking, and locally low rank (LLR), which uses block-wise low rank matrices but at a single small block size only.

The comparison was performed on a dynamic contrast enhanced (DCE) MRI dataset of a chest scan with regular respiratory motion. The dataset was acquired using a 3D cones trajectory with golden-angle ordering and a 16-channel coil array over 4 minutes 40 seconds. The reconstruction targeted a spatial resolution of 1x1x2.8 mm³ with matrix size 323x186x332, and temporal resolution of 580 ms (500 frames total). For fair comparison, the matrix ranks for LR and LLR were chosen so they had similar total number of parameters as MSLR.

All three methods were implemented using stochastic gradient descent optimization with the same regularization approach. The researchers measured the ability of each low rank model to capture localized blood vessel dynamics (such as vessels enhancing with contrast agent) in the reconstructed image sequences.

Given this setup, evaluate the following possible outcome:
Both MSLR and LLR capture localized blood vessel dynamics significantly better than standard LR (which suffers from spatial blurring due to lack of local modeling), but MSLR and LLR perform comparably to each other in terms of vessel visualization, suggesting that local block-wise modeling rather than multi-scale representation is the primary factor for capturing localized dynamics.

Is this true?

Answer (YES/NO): NO